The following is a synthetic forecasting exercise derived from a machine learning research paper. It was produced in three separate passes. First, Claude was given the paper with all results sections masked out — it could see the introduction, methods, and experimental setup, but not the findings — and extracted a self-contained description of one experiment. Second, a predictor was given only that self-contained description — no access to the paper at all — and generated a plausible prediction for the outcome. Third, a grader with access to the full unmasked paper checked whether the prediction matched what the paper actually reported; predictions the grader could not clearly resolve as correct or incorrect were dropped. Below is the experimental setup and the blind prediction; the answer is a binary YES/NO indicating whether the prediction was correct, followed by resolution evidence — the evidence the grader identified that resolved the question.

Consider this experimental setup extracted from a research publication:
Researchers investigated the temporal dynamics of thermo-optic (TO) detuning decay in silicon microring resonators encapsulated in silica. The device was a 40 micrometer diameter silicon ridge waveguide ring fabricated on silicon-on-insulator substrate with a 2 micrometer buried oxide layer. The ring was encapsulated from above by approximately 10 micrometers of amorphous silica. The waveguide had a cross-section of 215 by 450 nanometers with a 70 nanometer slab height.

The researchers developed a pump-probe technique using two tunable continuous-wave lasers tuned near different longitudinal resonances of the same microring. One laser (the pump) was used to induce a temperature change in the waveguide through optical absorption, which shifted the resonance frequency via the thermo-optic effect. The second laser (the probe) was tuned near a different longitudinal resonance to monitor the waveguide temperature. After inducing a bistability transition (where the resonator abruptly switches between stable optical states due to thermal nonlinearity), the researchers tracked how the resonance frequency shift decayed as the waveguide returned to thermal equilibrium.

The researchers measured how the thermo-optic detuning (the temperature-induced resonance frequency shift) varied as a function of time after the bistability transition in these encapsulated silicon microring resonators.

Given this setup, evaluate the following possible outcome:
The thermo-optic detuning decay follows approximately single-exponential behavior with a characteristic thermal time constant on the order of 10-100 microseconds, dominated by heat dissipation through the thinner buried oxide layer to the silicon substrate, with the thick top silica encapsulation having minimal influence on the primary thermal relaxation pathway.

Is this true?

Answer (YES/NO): NO